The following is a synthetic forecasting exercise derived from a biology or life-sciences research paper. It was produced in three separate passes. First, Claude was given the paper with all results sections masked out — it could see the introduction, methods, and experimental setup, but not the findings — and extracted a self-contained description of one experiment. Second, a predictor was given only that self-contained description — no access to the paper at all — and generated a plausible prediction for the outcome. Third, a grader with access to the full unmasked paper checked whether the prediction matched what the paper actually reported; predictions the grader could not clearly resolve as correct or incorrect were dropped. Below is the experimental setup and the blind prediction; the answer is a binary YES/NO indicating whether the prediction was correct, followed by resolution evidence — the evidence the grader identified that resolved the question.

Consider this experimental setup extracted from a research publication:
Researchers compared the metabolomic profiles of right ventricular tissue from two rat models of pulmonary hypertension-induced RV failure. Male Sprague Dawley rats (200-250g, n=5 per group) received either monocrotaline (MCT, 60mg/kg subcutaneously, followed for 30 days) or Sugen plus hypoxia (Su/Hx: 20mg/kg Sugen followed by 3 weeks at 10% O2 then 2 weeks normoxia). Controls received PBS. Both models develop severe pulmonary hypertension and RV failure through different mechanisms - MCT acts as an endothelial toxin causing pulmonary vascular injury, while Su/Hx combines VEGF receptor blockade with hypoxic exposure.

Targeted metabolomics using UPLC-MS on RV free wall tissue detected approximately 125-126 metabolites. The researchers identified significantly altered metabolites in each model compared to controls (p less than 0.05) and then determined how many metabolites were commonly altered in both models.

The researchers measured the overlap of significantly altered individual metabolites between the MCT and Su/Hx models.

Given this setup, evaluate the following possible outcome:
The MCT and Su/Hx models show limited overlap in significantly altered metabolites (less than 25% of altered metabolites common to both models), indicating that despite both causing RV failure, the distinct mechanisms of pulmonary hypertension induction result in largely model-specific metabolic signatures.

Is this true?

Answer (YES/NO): NO